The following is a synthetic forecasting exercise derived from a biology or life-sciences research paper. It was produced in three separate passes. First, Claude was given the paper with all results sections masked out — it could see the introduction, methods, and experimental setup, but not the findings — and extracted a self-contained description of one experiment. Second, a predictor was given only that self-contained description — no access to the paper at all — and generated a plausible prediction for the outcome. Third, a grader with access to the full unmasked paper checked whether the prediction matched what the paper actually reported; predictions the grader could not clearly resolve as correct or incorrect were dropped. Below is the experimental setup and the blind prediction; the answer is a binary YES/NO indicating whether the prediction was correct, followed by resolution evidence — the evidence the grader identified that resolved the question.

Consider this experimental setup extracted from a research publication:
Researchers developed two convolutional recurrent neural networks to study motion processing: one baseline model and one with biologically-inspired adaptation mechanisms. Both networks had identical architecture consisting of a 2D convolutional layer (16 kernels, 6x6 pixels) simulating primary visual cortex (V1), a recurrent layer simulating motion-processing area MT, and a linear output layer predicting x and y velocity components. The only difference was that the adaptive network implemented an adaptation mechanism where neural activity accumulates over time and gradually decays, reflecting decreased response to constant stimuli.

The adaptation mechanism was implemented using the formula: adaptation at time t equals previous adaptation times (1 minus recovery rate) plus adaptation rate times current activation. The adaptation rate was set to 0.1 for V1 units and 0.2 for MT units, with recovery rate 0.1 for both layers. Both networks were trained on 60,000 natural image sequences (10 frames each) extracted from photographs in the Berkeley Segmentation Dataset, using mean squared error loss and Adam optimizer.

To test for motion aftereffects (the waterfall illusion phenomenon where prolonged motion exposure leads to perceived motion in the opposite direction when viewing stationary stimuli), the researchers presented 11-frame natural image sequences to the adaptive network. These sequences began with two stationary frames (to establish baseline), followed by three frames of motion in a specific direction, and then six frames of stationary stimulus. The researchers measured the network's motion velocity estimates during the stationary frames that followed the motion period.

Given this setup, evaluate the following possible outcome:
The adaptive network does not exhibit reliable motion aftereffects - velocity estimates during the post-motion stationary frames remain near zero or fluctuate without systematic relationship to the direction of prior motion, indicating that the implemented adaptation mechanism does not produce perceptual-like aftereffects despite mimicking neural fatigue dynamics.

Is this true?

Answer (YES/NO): NO